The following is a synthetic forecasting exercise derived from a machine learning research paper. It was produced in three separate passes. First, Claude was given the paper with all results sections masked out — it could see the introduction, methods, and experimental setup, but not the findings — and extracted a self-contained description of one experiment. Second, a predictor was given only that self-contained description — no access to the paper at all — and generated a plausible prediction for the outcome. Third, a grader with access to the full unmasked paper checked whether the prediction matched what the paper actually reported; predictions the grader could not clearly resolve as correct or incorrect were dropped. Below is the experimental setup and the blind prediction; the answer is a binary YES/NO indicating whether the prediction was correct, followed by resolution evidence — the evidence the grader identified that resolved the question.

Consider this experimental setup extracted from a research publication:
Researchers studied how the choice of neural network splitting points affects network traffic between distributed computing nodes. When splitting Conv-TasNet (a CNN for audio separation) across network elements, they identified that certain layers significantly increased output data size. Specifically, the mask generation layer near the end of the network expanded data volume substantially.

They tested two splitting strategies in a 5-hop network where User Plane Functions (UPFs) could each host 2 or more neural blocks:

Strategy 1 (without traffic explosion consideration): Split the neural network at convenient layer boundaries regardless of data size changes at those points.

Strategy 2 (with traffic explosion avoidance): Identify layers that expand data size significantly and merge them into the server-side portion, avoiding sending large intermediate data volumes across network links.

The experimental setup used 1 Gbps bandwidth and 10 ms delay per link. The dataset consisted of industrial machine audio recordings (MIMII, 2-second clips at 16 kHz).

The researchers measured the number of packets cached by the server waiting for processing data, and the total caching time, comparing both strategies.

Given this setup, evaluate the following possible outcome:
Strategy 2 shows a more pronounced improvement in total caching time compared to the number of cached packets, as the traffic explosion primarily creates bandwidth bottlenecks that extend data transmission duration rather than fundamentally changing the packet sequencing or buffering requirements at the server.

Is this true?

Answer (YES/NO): YES